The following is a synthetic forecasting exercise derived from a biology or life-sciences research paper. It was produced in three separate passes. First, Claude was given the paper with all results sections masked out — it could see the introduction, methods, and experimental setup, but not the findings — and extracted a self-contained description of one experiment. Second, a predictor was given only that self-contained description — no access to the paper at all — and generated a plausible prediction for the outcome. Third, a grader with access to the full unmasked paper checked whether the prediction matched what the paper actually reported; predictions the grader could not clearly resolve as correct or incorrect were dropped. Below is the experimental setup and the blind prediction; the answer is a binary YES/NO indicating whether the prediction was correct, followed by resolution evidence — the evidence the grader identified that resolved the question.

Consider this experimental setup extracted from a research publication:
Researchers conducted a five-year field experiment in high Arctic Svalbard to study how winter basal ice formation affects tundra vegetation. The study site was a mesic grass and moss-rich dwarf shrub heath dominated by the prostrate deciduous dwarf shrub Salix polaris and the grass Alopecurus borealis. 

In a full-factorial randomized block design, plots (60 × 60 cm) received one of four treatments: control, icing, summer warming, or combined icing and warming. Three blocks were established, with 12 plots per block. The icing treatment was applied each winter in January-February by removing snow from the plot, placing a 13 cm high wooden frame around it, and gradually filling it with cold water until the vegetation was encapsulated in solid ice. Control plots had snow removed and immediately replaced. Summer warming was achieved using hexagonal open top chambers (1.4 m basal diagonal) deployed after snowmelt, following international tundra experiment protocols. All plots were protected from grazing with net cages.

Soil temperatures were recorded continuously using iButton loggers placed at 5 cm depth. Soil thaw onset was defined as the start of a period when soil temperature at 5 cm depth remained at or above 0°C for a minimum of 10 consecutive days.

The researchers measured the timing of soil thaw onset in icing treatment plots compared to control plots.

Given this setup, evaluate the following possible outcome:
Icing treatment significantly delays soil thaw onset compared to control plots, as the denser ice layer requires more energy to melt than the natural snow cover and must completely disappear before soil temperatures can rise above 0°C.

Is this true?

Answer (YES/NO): YES